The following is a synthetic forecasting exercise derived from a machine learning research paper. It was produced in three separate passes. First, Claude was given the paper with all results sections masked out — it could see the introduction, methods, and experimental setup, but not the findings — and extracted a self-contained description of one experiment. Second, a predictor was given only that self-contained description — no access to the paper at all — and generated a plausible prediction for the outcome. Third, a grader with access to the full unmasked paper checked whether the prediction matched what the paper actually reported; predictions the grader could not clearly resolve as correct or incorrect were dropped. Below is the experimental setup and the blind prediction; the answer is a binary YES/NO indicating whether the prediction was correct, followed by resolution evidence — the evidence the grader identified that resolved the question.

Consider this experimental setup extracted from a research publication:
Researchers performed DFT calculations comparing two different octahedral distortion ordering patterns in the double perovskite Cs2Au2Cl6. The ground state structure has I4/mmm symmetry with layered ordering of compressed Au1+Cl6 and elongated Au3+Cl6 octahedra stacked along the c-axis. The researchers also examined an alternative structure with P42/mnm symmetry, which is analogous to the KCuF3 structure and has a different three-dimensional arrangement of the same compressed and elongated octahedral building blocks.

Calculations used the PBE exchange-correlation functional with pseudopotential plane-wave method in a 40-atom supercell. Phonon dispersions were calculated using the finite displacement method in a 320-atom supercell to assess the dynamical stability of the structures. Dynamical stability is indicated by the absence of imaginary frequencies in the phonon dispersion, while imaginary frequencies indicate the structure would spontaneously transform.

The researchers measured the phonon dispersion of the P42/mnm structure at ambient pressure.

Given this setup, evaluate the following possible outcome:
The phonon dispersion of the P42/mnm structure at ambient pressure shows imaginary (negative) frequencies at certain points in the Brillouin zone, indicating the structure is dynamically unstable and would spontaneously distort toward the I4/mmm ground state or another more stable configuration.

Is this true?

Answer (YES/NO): NO